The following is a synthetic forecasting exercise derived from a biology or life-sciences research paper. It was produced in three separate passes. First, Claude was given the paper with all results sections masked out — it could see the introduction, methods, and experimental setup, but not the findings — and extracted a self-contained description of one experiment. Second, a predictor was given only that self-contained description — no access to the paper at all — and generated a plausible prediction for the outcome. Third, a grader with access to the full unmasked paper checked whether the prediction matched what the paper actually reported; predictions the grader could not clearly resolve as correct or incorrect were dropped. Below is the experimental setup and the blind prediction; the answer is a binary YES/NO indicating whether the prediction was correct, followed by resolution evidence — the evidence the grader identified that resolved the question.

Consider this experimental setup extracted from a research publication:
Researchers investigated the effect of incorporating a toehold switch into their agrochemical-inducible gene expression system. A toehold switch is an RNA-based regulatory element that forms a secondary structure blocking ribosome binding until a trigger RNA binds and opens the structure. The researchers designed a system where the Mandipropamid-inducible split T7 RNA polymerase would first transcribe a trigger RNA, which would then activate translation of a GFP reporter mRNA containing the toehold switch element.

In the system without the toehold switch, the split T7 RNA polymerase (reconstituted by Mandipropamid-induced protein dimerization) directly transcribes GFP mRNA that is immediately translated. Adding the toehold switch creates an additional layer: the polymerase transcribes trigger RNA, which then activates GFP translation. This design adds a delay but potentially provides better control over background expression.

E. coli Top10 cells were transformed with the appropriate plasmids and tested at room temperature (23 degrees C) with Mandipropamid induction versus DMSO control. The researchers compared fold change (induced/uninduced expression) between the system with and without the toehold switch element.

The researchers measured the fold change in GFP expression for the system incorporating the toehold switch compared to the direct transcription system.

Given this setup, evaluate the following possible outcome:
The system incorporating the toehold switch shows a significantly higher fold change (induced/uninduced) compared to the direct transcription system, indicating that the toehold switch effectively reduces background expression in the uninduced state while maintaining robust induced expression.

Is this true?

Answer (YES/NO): YES